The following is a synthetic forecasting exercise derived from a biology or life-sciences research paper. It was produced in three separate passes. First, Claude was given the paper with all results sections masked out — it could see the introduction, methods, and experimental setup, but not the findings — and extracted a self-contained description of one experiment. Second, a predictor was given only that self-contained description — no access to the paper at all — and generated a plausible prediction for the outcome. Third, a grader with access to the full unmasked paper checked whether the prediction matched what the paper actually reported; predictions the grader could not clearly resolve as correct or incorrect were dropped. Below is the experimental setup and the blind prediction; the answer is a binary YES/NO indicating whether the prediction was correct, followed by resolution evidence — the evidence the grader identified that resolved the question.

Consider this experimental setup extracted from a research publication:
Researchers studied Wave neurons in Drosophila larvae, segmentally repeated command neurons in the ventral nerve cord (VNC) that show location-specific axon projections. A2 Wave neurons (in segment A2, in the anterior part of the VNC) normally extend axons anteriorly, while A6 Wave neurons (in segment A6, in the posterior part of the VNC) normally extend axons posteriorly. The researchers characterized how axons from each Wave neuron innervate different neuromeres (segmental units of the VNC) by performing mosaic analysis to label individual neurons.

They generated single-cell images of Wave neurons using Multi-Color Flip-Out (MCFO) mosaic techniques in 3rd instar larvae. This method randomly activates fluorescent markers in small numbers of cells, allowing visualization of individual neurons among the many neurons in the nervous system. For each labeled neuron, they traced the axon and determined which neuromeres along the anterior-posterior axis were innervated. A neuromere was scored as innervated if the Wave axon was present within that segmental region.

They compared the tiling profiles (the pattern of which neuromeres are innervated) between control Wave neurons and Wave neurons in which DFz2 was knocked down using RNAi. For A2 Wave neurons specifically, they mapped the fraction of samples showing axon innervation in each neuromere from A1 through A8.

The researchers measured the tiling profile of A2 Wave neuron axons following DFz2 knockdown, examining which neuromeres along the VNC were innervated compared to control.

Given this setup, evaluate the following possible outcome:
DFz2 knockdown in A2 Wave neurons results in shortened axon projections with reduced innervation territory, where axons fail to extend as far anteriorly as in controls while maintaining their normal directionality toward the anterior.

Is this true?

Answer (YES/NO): NO